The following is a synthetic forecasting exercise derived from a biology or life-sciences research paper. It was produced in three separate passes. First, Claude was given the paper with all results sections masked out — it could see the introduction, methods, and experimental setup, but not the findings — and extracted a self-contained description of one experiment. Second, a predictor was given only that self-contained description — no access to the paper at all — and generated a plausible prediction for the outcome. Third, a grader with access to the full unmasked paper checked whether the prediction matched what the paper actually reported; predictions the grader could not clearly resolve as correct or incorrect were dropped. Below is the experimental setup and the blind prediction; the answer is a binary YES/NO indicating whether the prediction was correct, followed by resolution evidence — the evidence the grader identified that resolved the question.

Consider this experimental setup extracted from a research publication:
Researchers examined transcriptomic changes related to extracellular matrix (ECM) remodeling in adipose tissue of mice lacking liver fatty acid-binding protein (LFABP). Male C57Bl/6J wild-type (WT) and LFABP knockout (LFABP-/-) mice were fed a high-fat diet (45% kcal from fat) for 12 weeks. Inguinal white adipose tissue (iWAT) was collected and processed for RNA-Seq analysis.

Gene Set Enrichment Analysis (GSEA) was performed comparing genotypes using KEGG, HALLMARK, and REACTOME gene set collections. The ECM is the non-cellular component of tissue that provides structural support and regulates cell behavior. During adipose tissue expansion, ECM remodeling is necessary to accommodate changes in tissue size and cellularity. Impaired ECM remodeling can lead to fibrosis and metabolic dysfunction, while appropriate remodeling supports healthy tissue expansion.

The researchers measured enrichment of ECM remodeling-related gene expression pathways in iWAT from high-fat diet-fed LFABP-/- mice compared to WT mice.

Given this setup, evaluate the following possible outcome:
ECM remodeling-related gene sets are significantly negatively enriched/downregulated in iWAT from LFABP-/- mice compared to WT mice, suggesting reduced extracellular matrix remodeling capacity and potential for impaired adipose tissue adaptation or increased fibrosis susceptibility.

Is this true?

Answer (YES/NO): NO